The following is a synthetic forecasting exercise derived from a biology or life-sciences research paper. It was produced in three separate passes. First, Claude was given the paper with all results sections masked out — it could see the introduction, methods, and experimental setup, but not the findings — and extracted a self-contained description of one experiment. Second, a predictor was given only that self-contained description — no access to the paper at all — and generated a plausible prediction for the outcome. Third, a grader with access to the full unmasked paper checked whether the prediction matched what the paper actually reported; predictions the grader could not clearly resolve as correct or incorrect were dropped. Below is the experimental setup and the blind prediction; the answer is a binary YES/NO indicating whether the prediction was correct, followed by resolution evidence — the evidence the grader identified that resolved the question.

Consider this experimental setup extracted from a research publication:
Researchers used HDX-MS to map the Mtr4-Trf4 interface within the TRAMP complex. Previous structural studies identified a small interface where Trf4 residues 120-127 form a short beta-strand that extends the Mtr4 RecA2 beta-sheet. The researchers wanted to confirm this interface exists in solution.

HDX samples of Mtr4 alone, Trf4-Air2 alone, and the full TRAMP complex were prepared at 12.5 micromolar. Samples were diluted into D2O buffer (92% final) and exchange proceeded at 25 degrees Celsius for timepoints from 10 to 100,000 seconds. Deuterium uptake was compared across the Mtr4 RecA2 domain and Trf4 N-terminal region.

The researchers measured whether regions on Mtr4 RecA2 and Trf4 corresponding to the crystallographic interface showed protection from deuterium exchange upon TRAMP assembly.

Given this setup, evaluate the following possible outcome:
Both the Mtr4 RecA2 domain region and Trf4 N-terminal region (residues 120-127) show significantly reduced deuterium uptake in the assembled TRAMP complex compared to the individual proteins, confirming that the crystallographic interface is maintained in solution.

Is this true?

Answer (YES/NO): NO